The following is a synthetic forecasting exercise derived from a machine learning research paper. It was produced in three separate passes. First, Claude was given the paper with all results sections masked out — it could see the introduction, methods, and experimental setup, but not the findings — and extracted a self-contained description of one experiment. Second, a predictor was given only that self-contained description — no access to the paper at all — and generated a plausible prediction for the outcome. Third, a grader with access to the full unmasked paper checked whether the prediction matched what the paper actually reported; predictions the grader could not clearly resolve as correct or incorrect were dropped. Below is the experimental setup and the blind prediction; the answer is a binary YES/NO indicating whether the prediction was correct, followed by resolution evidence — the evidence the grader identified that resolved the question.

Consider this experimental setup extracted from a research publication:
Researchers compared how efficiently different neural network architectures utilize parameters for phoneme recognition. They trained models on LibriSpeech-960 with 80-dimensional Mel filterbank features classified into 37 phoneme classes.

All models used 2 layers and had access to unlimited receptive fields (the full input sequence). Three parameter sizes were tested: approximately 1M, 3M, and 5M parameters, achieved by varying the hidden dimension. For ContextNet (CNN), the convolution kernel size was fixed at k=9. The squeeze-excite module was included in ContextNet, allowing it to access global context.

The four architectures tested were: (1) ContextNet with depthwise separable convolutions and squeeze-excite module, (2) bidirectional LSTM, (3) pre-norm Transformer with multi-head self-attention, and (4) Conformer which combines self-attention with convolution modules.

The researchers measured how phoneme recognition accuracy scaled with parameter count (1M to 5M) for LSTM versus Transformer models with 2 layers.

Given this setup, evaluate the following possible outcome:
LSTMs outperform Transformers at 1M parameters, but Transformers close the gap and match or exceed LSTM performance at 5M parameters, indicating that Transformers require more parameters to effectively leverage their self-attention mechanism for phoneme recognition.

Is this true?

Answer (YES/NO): NO